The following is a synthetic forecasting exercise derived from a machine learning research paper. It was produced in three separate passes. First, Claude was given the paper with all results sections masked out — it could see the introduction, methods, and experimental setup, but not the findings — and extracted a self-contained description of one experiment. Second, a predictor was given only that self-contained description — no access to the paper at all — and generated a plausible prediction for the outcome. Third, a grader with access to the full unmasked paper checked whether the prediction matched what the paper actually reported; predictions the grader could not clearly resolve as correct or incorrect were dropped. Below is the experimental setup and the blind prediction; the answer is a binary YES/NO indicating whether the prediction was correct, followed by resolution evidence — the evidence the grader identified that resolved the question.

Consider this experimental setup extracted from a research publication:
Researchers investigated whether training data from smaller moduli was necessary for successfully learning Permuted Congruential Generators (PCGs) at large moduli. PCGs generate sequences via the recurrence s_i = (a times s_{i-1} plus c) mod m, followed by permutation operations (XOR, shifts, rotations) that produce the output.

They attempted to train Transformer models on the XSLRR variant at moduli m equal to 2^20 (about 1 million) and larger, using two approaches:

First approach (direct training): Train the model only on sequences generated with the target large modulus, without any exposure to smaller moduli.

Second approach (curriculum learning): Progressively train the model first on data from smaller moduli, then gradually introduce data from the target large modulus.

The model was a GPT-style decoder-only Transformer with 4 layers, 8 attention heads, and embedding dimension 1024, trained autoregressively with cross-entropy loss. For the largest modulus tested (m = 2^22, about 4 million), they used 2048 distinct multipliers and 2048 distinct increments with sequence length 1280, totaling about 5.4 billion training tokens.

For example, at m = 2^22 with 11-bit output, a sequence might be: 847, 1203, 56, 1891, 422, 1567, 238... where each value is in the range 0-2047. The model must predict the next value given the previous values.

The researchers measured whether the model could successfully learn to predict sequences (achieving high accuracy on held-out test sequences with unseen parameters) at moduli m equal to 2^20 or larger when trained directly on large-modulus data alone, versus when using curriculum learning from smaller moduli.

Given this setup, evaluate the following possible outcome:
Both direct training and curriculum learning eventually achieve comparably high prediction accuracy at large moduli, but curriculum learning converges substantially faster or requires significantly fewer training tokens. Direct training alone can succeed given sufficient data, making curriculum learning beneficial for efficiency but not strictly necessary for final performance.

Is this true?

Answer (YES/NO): NO